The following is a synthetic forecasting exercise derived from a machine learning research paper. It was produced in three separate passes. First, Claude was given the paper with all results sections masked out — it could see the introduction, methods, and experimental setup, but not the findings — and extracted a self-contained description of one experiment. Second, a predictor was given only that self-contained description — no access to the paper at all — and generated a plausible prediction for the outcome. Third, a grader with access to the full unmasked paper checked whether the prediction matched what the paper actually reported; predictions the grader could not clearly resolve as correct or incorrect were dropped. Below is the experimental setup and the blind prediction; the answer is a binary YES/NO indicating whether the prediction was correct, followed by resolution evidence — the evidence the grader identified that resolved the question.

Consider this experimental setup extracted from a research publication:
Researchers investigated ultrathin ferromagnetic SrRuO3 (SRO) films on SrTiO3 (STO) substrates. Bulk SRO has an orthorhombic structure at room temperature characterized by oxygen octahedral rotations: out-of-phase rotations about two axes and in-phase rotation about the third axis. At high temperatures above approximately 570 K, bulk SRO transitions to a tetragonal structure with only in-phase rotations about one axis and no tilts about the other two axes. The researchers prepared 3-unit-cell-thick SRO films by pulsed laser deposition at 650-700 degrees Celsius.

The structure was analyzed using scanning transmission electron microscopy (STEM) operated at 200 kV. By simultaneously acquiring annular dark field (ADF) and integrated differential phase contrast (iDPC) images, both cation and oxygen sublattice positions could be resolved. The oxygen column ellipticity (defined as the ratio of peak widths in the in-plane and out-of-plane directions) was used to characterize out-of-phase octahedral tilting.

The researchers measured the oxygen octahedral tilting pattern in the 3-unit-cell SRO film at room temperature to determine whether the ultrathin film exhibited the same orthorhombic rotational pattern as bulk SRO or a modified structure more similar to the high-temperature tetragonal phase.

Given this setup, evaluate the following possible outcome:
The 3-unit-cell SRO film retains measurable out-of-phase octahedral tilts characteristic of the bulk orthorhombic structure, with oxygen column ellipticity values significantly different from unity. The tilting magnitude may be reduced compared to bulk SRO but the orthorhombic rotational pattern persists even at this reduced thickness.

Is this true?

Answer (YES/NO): NO